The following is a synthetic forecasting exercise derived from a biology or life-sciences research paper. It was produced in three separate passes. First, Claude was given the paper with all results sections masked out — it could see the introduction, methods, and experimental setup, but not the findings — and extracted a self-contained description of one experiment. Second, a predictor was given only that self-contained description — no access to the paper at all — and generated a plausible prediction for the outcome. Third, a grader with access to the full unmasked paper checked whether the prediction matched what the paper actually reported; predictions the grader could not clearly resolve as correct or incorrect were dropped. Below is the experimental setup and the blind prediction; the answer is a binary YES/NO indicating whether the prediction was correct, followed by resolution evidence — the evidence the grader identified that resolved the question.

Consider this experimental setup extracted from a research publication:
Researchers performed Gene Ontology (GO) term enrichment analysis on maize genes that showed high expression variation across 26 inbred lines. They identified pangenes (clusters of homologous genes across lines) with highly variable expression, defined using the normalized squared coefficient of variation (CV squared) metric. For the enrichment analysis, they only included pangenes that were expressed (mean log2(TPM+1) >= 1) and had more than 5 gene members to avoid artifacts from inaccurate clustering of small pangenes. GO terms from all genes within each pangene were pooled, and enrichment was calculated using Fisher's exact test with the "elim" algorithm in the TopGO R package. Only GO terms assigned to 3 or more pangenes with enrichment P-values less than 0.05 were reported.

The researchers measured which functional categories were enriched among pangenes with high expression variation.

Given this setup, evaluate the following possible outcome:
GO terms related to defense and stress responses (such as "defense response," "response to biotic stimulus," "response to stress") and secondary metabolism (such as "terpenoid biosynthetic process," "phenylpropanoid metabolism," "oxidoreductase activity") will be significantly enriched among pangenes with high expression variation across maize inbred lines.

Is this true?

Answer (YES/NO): YES